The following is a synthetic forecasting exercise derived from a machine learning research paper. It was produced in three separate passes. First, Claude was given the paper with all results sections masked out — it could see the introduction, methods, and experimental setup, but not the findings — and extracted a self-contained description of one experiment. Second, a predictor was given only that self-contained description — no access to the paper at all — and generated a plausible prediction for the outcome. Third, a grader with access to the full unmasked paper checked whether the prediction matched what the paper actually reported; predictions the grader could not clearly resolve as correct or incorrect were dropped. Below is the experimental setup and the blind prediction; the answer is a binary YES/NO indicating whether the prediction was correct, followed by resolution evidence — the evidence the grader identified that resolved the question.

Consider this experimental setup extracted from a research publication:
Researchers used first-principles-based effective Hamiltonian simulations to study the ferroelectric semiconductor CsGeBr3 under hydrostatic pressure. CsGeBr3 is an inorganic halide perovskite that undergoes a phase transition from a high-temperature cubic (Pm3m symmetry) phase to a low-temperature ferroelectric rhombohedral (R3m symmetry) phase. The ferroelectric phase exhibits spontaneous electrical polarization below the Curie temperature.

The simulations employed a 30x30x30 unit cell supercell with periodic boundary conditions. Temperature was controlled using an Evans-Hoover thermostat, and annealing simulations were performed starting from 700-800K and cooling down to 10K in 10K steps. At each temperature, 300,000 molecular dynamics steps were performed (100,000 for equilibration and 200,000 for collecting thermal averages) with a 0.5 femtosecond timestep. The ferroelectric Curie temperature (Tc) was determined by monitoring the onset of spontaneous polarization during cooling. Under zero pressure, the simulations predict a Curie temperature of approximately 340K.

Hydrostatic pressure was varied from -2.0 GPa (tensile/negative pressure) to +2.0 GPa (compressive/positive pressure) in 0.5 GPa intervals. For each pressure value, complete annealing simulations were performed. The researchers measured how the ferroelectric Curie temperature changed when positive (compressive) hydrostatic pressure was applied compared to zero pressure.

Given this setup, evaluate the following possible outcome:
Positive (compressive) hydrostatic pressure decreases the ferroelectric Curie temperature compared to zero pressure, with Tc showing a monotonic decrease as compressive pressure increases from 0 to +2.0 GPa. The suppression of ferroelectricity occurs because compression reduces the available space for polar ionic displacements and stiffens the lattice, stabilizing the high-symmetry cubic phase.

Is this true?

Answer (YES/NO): YES